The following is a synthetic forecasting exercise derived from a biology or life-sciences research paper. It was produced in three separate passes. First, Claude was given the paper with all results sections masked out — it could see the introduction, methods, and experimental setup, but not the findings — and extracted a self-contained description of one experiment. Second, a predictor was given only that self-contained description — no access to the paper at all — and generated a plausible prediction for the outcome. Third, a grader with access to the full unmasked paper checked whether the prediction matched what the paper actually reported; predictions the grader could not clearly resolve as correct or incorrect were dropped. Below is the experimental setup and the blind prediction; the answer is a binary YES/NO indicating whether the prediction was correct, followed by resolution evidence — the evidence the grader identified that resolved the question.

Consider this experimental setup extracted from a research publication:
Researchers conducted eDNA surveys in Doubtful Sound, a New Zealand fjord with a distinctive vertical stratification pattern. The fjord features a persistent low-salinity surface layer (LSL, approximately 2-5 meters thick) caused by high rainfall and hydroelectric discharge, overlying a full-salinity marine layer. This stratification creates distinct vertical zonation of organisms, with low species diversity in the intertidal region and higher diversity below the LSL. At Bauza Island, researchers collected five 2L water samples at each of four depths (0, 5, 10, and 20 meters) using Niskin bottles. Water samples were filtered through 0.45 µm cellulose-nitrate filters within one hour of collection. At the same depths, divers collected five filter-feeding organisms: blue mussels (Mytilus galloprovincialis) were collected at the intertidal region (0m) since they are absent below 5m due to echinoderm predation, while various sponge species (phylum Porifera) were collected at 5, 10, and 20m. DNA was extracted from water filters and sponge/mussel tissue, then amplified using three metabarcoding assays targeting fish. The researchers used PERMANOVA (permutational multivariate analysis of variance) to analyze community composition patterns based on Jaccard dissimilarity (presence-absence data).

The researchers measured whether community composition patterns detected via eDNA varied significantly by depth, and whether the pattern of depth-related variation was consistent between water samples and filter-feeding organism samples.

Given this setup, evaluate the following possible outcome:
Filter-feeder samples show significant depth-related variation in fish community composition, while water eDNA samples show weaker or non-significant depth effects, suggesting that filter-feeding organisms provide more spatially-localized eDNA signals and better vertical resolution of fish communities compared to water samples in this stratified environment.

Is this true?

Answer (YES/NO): NO